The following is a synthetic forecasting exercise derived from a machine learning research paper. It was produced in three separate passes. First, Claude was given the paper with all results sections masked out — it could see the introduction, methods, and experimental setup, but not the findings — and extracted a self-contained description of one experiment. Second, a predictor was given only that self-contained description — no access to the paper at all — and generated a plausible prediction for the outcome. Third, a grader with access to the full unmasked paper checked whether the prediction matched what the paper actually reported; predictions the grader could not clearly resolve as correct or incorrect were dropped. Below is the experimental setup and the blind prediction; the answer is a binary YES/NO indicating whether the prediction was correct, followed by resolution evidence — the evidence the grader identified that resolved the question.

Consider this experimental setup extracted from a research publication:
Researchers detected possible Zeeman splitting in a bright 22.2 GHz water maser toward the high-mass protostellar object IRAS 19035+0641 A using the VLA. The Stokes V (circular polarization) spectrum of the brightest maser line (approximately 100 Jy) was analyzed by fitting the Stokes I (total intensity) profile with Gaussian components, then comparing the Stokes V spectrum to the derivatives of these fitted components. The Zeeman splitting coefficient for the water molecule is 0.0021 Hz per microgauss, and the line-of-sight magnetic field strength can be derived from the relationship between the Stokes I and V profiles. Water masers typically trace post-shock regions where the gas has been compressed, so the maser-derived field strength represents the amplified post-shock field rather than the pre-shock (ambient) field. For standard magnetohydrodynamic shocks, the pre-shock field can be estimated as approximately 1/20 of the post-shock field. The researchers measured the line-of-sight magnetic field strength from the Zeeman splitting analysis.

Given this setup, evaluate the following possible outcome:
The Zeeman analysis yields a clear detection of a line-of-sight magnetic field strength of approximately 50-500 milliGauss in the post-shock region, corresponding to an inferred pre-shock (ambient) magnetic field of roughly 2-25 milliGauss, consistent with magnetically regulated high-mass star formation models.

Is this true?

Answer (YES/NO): NO